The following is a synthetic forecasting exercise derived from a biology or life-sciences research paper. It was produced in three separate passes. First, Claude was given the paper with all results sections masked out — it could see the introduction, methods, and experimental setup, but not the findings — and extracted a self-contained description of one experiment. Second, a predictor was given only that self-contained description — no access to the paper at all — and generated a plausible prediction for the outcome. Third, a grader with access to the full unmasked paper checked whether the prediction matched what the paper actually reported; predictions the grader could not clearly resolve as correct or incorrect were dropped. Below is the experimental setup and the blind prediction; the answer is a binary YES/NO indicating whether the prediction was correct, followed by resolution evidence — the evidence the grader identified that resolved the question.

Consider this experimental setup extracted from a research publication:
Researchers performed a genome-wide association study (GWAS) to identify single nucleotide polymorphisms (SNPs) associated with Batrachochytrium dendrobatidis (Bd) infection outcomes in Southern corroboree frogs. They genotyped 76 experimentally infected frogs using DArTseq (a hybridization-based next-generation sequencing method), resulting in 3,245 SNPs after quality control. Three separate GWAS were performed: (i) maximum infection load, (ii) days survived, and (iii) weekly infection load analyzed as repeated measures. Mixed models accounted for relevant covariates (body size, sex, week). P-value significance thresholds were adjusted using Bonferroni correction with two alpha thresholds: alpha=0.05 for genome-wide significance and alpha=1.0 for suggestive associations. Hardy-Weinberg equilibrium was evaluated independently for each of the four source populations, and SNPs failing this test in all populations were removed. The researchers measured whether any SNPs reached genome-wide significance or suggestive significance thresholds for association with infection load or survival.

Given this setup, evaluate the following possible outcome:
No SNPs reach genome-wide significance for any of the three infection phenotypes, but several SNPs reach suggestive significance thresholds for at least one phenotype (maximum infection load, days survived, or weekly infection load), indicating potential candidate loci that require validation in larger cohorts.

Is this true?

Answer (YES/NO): NO